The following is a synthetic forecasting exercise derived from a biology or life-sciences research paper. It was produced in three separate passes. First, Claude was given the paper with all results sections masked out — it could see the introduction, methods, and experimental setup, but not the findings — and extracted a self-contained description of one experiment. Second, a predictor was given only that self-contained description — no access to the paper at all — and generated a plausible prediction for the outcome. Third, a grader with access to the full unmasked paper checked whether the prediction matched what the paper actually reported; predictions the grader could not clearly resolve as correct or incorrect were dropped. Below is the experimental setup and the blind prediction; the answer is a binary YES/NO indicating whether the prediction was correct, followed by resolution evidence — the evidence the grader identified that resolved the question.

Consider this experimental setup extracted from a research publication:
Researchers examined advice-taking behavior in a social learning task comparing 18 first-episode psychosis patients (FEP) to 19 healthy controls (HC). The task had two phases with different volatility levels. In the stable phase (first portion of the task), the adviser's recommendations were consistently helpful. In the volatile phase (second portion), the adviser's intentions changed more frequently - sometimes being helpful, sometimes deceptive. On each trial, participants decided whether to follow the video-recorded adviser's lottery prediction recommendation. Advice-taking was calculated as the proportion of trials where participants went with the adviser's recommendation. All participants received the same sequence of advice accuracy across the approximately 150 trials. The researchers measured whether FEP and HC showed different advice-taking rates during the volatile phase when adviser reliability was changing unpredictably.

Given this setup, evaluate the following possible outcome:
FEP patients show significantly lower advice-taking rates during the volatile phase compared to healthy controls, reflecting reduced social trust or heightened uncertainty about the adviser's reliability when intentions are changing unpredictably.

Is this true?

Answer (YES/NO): NO